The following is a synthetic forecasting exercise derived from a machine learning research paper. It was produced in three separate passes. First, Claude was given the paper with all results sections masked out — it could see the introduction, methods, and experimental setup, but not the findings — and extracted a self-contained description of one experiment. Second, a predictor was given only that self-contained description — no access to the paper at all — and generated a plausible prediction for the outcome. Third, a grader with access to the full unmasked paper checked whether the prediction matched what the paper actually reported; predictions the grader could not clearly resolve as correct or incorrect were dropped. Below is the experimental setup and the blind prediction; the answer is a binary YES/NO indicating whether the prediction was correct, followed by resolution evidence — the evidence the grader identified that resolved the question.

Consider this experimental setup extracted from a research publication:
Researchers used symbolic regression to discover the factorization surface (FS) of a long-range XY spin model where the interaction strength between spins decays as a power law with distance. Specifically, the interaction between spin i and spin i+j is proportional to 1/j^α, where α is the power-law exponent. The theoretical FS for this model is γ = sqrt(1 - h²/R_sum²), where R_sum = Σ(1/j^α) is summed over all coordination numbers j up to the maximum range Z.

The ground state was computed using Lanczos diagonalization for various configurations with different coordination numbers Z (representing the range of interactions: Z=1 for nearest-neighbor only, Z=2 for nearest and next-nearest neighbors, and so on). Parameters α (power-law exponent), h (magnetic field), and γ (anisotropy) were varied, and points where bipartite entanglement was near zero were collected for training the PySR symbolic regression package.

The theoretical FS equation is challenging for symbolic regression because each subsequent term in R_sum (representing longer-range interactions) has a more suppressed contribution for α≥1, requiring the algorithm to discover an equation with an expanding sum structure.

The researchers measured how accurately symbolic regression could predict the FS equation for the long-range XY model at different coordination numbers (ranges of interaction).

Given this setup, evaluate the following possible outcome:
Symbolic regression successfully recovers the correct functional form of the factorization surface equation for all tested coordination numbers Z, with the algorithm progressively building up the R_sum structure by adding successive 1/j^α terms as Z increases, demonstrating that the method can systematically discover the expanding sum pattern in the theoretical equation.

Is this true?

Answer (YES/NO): NO